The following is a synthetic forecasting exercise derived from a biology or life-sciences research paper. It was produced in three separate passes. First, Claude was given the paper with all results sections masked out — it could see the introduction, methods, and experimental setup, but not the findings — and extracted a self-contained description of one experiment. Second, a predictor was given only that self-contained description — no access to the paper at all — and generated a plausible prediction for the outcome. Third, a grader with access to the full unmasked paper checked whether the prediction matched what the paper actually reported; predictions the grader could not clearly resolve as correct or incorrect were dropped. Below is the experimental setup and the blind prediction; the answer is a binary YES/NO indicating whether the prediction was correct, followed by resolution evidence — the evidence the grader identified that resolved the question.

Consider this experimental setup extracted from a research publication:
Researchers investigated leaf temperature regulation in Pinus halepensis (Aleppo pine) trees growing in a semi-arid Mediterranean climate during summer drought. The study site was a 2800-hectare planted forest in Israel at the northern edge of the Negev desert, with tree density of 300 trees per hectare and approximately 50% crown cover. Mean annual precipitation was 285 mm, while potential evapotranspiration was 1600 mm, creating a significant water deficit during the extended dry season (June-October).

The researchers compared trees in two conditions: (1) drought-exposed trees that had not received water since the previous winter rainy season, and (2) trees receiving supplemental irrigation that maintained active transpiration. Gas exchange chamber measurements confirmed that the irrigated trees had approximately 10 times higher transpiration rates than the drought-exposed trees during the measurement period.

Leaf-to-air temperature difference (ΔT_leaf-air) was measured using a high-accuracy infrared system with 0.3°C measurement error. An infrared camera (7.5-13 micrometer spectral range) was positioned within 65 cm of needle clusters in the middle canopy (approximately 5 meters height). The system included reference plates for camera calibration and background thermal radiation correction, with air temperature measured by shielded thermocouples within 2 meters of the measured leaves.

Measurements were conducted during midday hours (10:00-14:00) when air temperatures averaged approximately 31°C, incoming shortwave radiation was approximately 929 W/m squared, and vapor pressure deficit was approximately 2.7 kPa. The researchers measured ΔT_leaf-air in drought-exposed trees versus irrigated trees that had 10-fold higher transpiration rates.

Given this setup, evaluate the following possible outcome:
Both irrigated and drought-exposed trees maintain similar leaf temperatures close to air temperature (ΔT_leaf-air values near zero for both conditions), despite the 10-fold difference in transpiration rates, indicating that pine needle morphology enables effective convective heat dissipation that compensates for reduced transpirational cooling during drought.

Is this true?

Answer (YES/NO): NO